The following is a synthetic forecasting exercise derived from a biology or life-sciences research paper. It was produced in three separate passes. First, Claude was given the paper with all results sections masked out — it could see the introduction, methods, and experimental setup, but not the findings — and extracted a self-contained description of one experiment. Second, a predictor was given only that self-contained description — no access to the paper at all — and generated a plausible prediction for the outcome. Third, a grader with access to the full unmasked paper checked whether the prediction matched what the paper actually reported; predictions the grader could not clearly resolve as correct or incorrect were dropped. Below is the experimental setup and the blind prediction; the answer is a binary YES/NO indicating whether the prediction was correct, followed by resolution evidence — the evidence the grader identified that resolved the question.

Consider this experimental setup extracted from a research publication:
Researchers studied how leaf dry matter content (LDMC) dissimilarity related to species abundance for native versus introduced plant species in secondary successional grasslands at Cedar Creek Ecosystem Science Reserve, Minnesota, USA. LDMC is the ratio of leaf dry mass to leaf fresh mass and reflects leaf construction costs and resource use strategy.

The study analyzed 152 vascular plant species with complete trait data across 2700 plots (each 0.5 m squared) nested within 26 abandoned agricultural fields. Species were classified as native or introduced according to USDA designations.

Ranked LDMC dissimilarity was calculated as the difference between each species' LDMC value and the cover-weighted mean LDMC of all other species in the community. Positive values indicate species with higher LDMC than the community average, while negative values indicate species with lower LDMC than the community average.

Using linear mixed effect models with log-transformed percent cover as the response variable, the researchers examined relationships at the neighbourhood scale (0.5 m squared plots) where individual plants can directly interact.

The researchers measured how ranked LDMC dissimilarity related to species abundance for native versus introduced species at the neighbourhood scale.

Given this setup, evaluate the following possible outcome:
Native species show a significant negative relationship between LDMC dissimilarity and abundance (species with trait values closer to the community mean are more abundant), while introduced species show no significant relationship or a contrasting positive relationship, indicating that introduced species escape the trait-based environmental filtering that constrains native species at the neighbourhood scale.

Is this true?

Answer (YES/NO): NO